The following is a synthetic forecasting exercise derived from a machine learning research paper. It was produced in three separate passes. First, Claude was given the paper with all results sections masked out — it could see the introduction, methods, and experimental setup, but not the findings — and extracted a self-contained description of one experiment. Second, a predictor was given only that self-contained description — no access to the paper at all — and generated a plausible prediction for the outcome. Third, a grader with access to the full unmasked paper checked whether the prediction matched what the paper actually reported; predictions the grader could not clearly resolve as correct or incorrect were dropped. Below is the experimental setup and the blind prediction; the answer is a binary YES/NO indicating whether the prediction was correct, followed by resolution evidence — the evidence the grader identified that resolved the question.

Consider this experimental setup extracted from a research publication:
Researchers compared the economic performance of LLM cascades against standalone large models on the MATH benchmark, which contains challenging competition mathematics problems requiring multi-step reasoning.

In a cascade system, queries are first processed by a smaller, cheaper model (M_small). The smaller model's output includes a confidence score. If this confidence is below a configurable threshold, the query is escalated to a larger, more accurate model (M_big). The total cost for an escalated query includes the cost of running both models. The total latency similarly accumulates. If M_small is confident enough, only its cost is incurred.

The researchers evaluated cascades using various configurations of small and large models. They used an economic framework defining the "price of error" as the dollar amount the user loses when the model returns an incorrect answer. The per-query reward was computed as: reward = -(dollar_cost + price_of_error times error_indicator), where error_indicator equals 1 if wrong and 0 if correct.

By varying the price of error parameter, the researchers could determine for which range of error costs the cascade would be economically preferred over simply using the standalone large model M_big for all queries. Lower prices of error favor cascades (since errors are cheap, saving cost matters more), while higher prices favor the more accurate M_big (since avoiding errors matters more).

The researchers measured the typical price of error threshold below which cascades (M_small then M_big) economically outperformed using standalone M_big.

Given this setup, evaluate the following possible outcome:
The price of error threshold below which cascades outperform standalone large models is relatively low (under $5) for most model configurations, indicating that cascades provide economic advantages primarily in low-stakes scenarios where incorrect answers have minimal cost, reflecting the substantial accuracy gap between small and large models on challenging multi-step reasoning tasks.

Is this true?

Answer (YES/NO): YES